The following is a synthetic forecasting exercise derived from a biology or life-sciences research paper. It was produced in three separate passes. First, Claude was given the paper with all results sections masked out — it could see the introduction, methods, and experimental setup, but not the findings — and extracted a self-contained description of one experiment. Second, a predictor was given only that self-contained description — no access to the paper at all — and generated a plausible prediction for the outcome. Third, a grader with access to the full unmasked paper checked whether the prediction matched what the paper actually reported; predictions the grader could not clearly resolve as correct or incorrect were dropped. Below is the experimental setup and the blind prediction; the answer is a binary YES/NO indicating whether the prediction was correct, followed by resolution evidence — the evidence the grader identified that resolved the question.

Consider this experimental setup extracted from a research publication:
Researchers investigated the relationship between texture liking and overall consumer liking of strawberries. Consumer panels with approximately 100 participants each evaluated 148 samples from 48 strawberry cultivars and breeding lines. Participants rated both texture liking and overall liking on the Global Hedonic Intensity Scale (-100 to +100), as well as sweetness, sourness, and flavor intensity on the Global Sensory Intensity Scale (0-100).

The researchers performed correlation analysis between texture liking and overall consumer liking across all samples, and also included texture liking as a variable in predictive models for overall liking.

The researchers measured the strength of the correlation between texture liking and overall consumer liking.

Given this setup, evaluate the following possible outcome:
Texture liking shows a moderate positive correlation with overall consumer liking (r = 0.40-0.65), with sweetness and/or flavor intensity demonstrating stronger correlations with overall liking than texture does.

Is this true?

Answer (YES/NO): NO